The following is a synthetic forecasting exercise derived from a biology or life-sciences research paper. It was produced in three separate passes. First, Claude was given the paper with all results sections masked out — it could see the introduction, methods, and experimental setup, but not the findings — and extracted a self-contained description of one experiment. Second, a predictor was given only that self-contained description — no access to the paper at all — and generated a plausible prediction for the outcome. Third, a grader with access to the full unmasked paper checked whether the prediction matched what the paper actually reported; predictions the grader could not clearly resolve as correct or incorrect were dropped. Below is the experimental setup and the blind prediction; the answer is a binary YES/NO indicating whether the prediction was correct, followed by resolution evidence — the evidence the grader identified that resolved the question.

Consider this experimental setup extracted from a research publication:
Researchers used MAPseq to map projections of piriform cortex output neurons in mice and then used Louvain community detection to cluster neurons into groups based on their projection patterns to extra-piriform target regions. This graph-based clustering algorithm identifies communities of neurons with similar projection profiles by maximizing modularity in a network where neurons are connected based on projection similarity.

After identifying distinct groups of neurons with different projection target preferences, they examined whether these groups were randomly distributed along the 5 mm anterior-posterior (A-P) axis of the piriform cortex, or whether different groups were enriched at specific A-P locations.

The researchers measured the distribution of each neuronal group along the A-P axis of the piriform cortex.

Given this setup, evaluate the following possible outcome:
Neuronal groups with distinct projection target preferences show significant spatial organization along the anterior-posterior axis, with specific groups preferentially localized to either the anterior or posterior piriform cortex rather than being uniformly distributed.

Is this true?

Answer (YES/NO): YES